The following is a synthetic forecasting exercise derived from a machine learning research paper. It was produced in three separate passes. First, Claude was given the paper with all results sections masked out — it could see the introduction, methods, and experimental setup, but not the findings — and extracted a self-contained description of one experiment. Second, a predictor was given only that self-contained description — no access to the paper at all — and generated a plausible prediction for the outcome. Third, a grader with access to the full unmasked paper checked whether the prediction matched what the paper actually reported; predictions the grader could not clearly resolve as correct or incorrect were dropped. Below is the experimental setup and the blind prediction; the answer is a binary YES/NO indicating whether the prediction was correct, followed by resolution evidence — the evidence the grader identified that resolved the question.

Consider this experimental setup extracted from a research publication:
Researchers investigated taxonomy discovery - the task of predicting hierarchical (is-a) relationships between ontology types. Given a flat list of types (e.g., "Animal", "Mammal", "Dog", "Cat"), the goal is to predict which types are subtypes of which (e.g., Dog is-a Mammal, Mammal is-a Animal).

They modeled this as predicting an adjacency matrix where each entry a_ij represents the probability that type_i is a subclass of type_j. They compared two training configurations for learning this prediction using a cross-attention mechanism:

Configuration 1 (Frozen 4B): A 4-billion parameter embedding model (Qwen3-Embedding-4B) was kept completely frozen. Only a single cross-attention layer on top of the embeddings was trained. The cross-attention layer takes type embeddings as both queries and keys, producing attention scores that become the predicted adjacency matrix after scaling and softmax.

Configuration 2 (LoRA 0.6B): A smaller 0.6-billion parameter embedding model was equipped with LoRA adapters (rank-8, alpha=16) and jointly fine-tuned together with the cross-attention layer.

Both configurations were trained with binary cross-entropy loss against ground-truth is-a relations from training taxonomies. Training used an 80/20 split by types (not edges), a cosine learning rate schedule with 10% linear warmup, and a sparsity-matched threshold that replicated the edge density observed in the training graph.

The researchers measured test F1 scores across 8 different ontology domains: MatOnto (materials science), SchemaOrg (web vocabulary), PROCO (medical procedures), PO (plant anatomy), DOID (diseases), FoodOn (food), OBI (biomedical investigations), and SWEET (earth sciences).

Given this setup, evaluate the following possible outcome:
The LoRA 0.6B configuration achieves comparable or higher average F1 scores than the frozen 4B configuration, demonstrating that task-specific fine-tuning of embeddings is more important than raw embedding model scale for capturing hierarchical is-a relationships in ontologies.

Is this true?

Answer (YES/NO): YES